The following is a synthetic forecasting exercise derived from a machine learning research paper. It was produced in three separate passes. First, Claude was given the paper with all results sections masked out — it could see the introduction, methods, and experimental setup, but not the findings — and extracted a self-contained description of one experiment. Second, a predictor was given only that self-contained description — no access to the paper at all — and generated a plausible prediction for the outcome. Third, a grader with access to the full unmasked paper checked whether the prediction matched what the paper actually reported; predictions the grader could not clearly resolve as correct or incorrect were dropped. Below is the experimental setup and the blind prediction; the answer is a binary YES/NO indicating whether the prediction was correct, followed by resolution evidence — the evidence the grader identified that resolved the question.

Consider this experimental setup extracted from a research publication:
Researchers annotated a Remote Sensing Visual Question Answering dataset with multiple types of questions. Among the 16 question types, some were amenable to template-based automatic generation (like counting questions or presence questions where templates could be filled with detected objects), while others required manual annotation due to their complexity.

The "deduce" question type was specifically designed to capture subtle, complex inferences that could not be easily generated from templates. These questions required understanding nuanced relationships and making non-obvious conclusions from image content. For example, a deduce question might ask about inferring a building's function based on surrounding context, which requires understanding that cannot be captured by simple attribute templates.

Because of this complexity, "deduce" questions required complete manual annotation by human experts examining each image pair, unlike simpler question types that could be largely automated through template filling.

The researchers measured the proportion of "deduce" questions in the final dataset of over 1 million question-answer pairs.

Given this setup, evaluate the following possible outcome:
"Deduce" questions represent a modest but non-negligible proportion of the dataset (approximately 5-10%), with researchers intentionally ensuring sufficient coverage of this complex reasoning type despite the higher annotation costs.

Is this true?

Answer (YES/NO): NO